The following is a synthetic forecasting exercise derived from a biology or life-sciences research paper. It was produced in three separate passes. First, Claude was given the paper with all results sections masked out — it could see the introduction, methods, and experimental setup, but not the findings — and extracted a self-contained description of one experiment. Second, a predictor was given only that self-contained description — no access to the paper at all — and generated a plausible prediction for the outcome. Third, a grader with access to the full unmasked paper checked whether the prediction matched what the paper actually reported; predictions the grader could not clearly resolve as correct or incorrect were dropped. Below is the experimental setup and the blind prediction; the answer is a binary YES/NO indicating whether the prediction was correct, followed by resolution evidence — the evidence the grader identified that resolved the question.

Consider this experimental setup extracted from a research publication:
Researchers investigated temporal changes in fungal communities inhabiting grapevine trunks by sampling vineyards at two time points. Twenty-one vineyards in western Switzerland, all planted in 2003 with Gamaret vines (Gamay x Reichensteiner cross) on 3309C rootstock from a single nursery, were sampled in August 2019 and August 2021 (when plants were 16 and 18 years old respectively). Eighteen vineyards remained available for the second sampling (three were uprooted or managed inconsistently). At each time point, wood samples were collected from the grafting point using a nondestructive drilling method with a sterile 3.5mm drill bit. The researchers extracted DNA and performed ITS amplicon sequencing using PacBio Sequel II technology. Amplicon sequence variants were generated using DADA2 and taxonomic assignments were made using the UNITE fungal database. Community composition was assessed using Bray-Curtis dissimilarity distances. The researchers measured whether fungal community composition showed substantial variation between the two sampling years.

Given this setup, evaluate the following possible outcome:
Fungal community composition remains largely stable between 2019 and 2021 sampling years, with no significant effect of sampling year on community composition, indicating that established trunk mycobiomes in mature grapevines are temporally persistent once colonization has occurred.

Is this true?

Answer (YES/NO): NO